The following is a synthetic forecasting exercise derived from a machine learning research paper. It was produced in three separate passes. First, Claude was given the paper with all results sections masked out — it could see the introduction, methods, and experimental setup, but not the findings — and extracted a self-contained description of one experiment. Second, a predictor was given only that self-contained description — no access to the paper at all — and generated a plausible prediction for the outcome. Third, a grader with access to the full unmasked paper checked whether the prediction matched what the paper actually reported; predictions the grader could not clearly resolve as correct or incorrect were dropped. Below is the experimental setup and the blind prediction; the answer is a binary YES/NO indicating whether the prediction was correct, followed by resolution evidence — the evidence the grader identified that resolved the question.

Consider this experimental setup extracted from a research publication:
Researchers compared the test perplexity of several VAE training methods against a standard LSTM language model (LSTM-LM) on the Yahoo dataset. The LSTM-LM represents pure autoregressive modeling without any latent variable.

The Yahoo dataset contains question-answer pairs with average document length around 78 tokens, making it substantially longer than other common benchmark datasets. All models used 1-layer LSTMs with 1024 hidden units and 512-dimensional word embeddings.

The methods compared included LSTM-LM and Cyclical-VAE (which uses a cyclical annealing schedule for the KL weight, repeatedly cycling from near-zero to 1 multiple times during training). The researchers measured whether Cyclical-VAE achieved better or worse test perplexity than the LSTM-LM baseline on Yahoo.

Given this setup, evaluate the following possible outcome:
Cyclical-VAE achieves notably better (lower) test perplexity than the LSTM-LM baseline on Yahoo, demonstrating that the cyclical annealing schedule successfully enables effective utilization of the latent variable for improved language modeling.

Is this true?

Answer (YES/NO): NO